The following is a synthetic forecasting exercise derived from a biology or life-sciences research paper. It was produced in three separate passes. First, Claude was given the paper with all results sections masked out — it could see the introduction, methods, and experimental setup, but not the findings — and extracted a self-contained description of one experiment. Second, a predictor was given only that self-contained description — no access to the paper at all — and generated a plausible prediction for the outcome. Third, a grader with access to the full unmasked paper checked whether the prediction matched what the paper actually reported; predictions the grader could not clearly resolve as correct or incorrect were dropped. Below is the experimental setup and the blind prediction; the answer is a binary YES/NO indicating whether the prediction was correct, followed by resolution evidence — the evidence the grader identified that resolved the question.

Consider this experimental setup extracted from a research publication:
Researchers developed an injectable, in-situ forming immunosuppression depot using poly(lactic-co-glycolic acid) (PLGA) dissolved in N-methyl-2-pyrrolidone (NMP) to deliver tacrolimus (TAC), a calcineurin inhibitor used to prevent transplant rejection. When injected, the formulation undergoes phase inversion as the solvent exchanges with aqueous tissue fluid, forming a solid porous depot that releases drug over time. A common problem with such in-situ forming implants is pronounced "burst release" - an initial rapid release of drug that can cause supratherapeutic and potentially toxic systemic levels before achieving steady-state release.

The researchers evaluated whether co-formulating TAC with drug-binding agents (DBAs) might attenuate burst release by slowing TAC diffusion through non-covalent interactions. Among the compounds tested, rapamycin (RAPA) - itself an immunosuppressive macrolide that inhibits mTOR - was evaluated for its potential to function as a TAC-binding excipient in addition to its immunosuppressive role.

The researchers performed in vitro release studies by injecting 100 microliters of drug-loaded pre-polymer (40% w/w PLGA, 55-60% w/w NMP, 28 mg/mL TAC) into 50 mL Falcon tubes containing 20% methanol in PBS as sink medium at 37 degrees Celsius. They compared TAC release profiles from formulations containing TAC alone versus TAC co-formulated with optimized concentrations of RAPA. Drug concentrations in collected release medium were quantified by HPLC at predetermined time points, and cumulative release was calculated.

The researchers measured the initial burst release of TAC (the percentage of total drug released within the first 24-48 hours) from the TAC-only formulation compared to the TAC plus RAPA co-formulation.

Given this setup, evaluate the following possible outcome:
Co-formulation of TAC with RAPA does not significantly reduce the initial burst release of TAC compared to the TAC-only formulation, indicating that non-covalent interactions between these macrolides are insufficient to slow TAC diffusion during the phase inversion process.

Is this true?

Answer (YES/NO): NO